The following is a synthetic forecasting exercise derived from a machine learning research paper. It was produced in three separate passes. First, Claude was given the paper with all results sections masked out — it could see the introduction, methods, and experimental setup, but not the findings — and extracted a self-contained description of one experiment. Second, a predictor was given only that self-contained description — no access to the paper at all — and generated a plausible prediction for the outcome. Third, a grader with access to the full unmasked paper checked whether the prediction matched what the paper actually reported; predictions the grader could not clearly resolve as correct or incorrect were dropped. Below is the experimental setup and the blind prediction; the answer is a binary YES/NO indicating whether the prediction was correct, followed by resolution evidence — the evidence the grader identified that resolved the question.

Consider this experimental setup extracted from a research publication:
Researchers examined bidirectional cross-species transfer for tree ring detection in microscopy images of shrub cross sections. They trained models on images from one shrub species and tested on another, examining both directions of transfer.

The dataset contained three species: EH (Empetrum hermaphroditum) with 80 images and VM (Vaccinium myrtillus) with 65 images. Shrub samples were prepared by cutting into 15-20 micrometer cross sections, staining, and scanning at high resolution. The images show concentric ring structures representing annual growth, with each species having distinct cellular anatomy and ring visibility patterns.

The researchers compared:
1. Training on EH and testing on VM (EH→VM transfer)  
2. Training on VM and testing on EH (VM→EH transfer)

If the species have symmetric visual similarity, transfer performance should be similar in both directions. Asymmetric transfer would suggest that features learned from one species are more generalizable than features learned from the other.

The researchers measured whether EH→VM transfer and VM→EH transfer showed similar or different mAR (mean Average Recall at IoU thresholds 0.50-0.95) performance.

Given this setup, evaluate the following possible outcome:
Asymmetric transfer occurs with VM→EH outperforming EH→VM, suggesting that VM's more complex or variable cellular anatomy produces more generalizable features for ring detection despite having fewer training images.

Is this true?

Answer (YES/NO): NO